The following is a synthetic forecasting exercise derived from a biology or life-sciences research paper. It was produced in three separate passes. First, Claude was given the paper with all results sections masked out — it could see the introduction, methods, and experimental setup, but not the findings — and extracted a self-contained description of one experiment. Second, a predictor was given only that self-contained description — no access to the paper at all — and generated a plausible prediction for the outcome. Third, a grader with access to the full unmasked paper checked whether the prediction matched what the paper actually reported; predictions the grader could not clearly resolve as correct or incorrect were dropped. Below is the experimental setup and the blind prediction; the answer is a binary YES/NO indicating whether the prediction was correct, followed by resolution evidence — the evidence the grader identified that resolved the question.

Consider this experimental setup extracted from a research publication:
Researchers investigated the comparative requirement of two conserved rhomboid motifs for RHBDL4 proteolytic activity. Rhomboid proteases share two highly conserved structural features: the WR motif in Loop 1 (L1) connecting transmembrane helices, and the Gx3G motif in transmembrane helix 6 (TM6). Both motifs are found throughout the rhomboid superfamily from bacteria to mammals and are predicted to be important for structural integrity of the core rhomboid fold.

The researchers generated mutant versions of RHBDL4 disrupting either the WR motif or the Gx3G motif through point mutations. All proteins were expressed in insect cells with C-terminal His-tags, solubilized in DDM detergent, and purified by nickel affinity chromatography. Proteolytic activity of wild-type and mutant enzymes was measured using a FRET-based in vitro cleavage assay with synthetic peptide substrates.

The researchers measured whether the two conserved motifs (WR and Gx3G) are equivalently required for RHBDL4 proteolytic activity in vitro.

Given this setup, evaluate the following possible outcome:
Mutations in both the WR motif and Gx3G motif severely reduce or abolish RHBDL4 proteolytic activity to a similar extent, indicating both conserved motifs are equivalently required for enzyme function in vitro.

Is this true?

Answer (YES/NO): NO